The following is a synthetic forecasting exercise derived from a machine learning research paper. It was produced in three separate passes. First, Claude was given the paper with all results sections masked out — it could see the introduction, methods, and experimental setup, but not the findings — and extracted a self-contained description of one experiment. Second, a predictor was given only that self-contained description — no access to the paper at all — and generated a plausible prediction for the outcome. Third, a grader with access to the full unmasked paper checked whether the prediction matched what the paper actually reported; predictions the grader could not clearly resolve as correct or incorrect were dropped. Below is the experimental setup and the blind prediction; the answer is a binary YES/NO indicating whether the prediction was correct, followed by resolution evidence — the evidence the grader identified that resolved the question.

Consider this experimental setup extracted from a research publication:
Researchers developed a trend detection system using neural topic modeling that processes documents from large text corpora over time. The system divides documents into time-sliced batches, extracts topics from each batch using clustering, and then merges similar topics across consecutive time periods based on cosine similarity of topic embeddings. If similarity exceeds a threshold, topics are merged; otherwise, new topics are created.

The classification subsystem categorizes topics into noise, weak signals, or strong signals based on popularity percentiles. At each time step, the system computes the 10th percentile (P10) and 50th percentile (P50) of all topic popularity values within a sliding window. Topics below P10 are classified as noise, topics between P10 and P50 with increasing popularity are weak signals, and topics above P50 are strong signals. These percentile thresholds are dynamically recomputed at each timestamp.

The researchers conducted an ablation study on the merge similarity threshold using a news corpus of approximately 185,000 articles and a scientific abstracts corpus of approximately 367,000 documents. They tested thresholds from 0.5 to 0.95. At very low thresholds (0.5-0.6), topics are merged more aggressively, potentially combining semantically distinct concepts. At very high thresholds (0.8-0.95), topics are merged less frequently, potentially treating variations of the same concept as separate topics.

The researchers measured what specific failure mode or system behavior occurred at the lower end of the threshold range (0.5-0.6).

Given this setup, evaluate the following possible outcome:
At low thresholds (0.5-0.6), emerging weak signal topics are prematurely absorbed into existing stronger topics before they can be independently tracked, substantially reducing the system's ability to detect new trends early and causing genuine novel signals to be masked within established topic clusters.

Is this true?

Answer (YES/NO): NO